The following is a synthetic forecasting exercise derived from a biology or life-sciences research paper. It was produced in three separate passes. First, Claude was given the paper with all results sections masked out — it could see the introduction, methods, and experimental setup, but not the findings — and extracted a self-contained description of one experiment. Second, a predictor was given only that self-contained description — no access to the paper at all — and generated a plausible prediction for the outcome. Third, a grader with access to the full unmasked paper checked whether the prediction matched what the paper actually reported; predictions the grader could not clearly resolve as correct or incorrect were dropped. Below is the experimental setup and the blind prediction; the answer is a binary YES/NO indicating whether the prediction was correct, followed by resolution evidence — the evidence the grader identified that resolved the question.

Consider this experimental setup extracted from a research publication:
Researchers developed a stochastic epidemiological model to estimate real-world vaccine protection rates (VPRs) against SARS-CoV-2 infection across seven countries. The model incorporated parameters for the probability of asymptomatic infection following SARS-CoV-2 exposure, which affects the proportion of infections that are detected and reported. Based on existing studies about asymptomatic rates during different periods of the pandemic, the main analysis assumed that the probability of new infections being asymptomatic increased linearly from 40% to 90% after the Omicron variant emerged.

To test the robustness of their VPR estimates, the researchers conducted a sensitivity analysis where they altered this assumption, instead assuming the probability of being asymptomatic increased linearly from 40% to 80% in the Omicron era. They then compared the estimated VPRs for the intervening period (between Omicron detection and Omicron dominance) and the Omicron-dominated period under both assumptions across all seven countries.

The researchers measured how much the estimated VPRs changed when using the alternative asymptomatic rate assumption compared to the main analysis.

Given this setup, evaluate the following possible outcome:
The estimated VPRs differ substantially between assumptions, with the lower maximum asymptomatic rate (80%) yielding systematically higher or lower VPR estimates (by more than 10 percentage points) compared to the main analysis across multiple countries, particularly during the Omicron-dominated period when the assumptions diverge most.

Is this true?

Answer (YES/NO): NO